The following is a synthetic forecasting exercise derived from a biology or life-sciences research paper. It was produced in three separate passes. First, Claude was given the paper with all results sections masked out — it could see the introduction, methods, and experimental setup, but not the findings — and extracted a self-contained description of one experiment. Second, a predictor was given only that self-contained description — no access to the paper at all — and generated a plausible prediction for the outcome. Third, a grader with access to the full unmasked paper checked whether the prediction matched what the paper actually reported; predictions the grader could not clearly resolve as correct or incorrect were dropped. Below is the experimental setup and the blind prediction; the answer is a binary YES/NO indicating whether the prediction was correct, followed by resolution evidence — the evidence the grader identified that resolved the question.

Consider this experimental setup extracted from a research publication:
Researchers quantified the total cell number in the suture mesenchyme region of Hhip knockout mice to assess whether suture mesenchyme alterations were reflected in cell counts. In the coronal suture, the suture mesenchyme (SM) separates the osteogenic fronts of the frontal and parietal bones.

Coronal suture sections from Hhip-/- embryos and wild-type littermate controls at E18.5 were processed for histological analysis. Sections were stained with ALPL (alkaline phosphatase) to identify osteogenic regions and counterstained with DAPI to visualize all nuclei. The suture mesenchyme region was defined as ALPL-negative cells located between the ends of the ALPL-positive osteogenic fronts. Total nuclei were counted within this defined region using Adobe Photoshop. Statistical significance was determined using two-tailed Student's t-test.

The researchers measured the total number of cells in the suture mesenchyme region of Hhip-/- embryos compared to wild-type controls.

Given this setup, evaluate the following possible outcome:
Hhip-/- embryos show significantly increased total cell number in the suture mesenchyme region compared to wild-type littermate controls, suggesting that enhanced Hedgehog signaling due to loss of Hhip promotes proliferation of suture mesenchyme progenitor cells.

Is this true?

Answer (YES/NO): NO